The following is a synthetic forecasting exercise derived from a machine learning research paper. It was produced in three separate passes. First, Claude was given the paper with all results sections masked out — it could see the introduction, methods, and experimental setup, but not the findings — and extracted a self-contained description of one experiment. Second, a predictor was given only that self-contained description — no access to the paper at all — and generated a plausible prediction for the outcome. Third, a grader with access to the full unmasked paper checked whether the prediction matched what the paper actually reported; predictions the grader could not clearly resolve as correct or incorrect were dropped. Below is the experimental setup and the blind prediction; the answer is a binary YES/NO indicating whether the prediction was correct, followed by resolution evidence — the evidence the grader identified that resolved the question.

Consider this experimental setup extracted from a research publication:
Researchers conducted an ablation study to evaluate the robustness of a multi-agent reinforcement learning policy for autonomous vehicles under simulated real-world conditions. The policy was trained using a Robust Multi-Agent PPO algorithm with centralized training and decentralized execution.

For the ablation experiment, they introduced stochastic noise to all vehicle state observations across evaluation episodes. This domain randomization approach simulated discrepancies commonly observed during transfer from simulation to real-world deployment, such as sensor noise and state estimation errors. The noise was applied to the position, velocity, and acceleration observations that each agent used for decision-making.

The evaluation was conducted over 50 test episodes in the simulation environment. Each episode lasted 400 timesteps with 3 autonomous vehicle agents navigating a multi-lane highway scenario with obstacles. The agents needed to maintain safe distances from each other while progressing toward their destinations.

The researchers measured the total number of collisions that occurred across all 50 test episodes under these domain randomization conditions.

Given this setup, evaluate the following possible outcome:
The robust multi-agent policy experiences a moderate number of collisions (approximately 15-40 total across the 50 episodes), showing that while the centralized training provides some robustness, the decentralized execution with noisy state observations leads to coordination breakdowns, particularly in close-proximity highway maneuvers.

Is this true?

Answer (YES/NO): NO